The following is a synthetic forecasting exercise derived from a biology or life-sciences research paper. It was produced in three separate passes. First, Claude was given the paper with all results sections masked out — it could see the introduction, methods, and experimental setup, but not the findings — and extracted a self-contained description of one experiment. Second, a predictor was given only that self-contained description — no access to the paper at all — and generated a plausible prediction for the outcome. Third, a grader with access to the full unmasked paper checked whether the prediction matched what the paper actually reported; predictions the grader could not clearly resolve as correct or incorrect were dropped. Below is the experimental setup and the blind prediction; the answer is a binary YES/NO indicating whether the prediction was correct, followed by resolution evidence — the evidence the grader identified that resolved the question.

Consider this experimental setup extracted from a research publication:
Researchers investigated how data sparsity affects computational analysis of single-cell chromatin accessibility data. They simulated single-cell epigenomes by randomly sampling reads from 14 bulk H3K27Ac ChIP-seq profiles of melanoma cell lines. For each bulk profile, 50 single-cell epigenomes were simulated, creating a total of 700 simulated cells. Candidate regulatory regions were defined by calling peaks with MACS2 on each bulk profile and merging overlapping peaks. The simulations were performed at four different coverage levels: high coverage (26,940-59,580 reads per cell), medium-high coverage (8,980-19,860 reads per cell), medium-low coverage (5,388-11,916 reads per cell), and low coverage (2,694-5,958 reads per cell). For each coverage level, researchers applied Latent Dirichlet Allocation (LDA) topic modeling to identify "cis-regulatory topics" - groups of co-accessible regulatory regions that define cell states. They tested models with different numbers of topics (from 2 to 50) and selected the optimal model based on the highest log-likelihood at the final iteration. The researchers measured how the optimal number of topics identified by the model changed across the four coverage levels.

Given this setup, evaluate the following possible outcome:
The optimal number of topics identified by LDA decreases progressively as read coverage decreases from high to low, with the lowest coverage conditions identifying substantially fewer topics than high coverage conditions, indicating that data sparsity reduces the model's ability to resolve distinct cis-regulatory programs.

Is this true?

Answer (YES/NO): NO